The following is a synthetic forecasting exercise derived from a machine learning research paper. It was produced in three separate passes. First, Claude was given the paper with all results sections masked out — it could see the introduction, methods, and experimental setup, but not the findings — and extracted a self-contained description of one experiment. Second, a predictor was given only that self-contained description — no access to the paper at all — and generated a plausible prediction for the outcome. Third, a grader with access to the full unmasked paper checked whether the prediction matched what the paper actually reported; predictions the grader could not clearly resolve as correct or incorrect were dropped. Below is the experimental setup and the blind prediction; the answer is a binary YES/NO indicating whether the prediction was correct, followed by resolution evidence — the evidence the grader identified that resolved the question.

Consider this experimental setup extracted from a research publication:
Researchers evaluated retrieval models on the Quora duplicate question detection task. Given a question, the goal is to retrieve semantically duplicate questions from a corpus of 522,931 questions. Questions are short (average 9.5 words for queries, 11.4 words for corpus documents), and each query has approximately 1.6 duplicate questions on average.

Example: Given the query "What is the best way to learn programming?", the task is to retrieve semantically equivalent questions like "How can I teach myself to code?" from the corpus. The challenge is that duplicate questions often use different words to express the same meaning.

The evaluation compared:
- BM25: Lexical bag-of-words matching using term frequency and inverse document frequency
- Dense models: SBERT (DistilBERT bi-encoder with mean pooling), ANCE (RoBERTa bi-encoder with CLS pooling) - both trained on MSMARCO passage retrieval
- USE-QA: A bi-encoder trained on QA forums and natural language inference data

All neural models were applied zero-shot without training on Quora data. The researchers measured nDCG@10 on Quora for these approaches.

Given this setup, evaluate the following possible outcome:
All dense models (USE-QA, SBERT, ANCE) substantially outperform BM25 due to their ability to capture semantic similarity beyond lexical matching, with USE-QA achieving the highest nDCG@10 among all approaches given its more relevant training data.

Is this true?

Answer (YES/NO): NO